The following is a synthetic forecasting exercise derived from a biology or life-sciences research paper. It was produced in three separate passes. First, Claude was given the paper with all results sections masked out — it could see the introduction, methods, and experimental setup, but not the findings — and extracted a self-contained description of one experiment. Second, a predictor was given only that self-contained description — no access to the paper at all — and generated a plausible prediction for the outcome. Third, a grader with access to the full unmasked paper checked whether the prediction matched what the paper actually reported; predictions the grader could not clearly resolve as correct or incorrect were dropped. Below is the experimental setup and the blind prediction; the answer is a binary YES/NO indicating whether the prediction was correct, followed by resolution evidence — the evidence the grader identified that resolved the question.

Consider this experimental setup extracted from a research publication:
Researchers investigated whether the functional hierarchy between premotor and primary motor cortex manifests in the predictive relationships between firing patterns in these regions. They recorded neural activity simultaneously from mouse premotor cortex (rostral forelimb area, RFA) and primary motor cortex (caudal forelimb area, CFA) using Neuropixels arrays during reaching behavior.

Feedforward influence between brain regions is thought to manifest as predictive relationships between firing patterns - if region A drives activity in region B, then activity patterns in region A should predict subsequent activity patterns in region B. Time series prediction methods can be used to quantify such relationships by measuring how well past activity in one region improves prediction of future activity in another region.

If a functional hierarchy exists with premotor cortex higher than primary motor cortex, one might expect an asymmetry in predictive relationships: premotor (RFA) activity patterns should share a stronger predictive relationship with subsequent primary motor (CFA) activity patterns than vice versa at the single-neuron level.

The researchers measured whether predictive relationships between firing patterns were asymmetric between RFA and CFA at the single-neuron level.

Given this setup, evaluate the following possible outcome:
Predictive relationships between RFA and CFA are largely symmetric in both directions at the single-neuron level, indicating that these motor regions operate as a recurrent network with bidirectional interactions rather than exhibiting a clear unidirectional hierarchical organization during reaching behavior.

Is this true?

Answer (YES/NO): NO